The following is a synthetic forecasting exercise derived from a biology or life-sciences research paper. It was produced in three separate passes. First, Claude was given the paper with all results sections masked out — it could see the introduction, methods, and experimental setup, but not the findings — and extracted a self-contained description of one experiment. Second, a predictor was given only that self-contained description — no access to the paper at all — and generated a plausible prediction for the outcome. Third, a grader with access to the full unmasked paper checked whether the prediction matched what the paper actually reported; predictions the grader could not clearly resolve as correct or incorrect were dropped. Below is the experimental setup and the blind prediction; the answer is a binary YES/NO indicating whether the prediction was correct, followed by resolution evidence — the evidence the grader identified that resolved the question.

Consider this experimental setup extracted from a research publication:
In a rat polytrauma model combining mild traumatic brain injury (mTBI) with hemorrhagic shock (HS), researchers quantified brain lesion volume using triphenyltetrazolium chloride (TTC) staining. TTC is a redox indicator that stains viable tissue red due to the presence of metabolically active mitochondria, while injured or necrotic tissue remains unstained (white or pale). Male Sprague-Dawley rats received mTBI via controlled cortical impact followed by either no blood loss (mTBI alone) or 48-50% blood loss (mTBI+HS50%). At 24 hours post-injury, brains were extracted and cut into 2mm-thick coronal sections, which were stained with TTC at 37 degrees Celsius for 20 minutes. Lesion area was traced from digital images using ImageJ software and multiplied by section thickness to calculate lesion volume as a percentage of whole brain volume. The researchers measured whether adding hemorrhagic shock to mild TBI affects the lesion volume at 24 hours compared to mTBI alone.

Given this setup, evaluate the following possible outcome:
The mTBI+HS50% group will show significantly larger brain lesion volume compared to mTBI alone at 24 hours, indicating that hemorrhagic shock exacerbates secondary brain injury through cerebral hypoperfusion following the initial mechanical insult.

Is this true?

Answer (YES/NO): YES